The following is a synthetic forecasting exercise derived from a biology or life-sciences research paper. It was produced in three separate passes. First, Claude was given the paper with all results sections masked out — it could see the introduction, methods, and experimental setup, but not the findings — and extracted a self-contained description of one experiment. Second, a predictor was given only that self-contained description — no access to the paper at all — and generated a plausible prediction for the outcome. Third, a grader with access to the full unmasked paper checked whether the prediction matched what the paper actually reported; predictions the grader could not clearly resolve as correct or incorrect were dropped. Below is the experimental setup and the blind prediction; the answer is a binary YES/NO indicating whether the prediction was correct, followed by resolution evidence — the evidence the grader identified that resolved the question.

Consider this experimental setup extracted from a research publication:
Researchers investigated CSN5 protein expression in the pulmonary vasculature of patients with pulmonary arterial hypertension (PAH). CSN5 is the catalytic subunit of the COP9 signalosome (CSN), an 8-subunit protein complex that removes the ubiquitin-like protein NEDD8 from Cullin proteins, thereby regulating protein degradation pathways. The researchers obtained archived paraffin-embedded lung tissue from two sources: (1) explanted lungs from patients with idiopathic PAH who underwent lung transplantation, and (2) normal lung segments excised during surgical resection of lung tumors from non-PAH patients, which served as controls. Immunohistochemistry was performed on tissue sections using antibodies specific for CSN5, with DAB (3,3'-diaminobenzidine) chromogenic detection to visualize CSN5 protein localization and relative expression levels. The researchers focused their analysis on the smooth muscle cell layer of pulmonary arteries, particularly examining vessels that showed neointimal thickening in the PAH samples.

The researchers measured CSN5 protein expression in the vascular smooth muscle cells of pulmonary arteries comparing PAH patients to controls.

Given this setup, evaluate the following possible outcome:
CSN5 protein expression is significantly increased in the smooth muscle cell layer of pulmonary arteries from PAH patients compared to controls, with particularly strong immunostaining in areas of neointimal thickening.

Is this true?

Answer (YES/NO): YES